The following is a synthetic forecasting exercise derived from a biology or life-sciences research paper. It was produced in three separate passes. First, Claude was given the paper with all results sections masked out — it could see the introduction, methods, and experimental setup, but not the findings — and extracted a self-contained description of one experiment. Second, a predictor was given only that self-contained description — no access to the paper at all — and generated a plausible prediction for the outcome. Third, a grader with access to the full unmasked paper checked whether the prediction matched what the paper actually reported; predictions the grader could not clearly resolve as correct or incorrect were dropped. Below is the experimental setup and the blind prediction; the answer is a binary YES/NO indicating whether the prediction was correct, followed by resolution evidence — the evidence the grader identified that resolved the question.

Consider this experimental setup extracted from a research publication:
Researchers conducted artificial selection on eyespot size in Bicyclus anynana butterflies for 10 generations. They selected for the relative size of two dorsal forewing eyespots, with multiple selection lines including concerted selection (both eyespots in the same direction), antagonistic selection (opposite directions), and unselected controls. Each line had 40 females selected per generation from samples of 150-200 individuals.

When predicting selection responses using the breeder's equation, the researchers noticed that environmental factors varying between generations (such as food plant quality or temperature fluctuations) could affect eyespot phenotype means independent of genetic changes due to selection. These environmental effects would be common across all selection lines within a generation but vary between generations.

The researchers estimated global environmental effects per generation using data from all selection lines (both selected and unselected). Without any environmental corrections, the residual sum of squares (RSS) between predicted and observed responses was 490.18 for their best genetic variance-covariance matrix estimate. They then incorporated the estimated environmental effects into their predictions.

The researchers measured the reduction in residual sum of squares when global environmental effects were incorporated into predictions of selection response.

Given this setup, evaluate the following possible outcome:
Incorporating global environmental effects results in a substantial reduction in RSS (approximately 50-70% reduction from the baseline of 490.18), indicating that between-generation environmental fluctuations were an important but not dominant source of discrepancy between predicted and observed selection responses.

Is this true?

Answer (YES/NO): NO